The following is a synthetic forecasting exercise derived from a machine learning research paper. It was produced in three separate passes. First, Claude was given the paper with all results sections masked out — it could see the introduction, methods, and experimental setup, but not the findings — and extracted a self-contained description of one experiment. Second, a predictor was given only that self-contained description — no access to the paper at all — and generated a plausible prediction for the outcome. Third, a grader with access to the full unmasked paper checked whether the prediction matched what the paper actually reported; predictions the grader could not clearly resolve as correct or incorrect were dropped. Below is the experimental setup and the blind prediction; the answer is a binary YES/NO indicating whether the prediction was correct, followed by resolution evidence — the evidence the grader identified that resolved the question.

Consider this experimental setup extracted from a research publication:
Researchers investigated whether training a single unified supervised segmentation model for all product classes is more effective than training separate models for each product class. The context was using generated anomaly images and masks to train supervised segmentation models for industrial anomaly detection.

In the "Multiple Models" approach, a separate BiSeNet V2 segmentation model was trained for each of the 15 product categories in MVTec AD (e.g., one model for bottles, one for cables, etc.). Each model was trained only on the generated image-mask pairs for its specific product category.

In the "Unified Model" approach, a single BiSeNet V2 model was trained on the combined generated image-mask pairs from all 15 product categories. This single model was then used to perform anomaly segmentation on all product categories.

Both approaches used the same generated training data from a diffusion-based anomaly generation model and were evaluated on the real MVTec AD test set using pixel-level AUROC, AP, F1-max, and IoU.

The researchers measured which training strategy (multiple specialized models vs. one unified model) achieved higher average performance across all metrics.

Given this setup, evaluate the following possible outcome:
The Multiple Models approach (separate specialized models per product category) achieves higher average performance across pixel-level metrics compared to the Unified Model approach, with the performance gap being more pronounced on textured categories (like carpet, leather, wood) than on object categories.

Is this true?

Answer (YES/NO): NO